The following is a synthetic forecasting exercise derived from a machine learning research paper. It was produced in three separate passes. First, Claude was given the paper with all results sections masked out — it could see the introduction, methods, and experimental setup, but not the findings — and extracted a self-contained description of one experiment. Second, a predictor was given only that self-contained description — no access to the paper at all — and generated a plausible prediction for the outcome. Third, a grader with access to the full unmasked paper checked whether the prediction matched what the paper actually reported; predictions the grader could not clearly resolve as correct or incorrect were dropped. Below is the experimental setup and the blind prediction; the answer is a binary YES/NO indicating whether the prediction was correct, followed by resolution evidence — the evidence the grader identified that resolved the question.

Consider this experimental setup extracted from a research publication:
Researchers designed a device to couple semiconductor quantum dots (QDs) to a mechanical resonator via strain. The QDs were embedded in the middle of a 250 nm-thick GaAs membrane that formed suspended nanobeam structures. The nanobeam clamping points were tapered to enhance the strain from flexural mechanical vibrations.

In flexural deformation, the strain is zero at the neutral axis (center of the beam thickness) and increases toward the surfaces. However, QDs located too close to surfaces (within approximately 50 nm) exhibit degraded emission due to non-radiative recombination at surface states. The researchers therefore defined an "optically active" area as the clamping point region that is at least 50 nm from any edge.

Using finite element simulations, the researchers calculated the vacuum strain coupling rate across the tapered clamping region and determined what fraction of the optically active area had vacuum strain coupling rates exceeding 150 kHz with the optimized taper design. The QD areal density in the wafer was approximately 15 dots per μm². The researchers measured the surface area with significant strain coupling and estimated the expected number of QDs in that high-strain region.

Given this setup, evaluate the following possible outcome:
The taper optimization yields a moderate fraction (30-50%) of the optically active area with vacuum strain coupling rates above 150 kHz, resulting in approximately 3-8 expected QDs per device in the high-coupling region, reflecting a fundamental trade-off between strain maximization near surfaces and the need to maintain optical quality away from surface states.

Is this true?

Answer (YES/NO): NO